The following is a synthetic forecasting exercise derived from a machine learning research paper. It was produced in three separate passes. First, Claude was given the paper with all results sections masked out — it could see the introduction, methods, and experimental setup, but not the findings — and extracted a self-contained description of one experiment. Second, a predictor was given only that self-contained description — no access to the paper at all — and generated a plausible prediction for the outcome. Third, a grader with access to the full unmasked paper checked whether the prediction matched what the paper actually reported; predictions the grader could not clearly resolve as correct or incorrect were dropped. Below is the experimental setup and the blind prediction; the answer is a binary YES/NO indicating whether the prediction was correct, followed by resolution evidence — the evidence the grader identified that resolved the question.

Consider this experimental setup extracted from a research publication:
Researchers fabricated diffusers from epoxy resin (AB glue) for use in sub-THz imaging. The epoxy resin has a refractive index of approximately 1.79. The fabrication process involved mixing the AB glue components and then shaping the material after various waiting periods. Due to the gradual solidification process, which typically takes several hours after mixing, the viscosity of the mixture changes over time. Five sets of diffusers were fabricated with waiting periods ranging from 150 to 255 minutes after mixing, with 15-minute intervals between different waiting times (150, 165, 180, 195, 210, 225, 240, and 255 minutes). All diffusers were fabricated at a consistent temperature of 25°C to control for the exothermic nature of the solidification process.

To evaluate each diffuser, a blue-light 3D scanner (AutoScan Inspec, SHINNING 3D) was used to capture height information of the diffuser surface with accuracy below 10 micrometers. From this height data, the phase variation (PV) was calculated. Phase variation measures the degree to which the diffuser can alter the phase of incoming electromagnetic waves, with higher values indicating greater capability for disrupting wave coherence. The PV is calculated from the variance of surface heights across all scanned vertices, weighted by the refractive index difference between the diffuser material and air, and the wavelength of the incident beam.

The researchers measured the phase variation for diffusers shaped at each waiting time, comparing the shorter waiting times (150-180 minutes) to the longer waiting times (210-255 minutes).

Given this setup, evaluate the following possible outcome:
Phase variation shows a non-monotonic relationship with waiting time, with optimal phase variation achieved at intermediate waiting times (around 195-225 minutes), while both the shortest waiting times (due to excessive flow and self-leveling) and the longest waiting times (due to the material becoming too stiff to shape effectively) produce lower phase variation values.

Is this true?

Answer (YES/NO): NO